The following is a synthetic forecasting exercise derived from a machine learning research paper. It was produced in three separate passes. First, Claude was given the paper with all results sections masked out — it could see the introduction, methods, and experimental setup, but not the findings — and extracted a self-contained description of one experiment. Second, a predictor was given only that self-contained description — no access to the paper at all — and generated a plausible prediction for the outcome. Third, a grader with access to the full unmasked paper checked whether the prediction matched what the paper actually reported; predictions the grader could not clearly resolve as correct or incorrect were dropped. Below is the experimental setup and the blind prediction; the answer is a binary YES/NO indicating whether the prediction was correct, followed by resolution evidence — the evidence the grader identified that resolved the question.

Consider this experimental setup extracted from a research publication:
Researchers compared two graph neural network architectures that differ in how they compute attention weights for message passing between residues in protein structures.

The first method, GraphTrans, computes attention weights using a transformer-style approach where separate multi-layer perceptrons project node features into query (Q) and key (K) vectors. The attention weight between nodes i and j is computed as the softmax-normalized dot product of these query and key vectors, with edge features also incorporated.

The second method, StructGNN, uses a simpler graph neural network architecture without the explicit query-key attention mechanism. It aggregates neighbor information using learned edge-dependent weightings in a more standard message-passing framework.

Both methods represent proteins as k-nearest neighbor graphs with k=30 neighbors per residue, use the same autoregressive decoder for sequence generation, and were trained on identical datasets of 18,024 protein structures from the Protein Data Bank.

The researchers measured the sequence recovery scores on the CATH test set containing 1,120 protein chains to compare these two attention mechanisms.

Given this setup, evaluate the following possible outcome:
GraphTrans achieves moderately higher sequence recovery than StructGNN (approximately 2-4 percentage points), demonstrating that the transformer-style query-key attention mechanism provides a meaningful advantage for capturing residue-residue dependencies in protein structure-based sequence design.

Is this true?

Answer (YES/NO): NO